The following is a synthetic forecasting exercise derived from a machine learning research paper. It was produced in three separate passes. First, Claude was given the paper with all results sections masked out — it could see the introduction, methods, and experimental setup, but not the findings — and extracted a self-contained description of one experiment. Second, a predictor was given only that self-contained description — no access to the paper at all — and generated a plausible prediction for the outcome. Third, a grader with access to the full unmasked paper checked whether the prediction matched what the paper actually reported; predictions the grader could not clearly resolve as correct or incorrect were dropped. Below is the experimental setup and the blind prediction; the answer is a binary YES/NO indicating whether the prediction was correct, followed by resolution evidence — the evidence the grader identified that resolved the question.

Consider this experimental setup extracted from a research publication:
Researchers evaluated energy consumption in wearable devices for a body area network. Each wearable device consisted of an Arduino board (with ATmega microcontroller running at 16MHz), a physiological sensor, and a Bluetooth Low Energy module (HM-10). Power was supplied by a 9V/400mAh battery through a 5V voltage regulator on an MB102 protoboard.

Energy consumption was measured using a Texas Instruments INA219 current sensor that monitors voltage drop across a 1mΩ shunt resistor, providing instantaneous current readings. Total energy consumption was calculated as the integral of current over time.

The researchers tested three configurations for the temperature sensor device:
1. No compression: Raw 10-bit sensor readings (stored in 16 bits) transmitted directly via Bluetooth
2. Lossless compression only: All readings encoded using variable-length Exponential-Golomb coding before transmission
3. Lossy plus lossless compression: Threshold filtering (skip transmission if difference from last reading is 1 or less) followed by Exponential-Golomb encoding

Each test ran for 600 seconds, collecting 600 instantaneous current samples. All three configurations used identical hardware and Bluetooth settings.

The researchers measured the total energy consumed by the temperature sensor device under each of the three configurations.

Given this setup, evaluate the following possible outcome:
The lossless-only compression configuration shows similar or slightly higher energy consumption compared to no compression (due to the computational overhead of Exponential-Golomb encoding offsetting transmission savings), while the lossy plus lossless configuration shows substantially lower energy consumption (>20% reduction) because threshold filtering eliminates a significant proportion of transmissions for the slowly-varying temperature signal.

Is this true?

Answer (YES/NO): NO